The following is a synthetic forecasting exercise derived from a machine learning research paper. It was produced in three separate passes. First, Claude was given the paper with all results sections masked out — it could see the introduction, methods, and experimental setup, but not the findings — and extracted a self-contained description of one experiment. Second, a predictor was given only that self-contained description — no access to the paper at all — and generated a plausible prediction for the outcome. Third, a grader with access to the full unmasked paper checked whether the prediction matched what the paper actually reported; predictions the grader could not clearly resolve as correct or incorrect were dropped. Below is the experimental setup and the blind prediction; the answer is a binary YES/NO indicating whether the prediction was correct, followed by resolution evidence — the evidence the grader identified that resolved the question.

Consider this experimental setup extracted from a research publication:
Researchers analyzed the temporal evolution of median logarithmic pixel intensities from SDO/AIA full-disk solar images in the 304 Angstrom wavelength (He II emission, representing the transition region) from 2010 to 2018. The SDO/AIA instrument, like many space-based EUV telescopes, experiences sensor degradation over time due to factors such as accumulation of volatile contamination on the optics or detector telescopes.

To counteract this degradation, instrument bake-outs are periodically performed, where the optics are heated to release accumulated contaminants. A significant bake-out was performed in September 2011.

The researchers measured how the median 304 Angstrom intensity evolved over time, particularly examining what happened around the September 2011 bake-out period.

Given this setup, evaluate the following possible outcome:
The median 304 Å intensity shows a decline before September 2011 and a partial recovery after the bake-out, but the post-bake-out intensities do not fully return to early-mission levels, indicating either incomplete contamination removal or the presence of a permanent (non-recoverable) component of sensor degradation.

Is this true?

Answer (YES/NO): YES